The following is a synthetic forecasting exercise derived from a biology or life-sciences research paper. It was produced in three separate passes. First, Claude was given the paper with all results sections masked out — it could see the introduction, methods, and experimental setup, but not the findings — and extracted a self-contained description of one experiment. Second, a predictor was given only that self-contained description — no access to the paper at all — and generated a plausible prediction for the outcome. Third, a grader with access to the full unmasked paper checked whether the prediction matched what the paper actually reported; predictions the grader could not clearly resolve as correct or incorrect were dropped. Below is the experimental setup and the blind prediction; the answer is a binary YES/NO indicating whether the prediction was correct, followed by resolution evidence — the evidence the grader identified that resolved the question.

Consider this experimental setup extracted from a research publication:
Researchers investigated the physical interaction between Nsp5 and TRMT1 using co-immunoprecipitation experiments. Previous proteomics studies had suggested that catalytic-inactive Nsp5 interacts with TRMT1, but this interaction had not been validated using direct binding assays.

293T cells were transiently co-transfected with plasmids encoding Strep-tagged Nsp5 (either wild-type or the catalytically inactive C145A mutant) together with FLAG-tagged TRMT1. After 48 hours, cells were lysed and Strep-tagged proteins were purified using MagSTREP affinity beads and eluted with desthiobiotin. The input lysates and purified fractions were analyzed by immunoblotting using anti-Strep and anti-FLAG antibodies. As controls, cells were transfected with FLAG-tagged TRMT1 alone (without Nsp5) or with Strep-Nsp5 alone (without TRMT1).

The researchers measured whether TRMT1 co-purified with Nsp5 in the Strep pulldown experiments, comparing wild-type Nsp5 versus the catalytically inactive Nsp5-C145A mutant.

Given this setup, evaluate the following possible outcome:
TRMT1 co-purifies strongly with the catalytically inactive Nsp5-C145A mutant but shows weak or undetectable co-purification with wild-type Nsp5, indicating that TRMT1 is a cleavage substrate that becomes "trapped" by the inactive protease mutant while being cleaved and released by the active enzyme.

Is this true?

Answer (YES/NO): YES